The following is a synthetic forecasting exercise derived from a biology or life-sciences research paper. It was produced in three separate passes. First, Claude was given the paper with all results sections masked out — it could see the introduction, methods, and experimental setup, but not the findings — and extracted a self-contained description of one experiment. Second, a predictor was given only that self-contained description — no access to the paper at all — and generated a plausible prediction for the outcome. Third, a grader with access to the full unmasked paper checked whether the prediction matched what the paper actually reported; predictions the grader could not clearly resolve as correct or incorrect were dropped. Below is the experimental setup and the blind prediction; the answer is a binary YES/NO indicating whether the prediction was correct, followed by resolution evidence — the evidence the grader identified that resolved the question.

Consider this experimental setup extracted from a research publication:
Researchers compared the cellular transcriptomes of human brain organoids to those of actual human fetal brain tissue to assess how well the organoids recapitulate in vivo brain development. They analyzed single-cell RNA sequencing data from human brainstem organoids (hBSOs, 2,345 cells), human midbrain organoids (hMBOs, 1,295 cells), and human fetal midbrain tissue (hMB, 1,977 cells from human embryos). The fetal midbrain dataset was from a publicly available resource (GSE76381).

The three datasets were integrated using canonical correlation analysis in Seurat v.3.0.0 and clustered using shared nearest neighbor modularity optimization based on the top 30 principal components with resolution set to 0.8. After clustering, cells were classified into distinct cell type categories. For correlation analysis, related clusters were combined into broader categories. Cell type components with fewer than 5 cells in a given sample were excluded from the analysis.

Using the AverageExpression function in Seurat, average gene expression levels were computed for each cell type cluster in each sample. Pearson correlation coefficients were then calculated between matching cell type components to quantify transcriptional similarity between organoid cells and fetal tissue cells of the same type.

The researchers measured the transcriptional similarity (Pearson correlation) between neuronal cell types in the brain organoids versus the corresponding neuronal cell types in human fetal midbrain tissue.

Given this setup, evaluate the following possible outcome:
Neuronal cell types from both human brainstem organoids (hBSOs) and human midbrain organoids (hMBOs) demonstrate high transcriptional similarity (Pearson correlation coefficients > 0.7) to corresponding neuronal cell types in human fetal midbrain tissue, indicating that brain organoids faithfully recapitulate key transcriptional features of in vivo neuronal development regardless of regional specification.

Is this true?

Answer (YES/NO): YES